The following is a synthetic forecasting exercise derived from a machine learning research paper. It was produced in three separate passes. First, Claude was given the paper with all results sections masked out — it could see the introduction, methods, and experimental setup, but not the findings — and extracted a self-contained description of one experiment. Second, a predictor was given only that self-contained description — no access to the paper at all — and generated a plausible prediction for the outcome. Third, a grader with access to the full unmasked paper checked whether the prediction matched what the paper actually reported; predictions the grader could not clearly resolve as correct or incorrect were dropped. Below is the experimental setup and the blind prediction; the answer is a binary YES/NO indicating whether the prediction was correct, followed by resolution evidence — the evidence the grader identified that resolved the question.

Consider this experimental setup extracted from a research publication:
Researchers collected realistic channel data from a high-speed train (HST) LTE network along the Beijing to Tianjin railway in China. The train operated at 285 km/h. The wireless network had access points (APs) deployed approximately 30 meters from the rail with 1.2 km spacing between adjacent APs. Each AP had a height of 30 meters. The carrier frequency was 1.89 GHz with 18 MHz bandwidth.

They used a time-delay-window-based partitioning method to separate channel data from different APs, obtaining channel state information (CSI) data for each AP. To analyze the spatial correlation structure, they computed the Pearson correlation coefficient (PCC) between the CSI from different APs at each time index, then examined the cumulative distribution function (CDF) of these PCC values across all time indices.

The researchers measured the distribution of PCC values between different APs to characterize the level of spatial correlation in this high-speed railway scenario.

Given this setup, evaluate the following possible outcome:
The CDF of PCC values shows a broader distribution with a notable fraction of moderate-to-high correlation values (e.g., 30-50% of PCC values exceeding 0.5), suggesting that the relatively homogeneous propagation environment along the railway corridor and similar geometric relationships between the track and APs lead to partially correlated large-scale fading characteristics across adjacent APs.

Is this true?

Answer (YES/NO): NO